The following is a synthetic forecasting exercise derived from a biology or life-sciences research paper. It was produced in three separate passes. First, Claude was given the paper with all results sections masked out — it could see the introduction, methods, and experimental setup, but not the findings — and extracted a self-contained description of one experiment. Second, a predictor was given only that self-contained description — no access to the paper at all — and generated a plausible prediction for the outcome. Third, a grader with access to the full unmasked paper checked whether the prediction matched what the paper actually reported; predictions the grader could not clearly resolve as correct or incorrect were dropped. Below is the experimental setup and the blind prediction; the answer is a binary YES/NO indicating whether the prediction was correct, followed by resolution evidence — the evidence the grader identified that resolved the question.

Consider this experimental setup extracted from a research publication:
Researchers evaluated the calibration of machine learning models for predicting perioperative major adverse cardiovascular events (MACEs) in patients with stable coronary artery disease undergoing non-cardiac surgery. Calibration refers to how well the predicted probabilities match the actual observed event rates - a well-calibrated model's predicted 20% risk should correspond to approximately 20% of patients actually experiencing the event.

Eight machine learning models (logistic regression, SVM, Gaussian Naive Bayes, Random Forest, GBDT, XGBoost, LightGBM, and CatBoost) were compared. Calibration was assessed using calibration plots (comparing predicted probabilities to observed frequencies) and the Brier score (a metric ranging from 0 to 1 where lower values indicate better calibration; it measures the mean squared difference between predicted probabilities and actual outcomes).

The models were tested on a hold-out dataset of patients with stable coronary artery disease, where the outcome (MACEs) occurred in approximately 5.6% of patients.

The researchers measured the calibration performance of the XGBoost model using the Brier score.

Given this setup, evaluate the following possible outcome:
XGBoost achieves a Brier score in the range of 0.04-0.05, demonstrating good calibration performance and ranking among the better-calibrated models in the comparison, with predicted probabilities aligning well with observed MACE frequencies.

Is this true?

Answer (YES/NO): YES